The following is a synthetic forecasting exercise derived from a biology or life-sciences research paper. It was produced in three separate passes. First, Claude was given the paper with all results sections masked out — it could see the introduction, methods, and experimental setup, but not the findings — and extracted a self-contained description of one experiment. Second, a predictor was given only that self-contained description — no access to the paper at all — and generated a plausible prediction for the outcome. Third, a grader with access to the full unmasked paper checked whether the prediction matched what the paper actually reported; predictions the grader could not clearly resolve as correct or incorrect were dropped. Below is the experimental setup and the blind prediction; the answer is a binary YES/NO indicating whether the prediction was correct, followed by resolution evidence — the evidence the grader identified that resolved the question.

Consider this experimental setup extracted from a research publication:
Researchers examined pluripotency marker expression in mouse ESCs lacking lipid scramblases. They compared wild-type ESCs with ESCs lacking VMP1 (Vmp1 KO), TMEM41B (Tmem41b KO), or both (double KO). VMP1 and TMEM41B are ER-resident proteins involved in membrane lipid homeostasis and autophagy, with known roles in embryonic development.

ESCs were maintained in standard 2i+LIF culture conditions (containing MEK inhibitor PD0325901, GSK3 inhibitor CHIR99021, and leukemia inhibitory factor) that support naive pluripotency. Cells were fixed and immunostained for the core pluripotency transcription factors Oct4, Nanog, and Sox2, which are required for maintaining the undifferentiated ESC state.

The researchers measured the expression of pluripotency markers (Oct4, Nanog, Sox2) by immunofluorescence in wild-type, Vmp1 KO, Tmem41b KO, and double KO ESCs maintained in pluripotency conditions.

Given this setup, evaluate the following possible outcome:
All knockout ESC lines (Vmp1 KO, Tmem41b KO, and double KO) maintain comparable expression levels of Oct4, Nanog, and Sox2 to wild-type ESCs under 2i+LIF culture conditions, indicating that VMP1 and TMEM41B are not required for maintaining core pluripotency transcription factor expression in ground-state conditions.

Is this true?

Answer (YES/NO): YES